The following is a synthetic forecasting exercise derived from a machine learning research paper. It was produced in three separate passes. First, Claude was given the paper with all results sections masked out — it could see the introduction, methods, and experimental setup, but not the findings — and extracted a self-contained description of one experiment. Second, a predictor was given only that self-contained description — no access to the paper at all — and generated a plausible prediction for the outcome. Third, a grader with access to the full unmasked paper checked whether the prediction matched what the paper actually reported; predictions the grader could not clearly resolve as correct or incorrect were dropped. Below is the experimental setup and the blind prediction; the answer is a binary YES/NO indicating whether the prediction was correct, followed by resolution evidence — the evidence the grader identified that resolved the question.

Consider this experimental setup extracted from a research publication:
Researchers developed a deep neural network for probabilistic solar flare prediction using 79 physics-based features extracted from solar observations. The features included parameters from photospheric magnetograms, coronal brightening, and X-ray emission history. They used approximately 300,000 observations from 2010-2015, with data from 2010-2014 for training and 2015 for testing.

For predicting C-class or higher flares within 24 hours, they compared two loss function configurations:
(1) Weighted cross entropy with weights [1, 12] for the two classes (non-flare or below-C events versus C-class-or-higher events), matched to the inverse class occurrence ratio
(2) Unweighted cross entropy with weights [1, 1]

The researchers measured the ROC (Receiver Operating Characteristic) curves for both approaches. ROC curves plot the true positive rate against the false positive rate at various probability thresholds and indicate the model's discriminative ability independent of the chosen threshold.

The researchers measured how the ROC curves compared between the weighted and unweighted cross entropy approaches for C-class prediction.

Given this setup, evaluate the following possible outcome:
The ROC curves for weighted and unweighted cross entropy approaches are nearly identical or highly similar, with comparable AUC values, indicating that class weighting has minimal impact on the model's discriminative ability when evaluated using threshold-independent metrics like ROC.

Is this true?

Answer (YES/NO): YES